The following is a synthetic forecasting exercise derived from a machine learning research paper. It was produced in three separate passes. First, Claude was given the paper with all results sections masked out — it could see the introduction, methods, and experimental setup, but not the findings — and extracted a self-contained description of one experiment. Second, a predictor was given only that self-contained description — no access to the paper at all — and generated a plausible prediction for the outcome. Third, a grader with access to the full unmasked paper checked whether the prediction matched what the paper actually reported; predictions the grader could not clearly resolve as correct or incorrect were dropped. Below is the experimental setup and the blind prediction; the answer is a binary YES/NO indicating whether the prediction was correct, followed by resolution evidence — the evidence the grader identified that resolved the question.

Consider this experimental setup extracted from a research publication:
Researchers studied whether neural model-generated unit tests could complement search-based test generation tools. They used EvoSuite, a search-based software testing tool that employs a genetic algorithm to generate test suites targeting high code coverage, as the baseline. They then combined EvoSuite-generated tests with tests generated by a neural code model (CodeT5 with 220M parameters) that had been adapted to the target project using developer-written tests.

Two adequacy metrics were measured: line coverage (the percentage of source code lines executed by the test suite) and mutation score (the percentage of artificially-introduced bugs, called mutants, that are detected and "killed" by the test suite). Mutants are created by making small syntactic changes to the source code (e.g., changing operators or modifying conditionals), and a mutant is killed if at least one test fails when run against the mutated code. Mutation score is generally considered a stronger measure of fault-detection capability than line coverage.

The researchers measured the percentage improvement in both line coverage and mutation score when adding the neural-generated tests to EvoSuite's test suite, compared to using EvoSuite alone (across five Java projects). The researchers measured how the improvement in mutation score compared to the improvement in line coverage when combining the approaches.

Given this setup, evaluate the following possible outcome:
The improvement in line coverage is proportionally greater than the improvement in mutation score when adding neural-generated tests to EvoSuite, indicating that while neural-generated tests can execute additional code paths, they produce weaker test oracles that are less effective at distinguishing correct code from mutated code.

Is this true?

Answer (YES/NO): NO